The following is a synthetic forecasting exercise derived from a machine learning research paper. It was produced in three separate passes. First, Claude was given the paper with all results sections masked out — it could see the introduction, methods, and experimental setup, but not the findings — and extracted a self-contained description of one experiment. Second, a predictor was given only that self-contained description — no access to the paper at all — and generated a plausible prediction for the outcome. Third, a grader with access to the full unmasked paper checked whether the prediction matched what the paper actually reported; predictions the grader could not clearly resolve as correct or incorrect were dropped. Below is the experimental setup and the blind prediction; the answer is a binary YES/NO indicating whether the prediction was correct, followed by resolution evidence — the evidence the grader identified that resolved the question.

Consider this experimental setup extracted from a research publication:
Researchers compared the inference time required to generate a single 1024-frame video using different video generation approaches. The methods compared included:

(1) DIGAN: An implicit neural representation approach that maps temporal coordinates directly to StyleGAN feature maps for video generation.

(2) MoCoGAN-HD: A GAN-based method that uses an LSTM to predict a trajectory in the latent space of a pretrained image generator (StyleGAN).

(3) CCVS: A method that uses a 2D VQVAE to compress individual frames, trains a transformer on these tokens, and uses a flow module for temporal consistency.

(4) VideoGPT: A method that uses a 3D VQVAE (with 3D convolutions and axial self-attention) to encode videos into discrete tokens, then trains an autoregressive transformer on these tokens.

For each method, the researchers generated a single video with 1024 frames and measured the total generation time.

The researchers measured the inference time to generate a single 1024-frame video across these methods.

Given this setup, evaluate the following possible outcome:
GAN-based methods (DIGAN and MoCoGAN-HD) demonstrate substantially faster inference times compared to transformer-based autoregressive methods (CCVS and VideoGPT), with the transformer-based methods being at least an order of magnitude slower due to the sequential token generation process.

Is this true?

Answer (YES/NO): YES